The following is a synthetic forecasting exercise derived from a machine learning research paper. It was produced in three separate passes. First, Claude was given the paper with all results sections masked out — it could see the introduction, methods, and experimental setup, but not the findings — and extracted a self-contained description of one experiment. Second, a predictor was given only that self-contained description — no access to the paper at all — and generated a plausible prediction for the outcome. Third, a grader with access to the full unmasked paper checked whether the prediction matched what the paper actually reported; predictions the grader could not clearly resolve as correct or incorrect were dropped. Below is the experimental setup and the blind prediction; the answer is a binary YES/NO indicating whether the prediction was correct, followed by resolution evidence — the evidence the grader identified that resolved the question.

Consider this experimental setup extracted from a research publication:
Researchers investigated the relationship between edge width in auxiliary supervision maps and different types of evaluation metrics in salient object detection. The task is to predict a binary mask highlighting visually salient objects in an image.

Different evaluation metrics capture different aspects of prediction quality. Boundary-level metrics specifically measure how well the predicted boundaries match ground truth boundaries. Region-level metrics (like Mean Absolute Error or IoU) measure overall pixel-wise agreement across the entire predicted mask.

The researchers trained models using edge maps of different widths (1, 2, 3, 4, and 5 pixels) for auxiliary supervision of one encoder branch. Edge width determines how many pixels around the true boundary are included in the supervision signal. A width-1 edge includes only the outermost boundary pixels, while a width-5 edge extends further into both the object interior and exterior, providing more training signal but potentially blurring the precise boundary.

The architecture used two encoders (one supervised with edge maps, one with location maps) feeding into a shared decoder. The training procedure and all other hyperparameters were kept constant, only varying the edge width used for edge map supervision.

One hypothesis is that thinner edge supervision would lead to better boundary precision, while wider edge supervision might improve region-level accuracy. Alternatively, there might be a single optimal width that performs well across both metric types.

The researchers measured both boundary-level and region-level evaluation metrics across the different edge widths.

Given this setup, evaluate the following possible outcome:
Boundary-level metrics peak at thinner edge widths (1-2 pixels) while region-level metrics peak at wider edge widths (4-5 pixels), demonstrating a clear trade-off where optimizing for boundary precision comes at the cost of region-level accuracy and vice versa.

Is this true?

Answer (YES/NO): NO